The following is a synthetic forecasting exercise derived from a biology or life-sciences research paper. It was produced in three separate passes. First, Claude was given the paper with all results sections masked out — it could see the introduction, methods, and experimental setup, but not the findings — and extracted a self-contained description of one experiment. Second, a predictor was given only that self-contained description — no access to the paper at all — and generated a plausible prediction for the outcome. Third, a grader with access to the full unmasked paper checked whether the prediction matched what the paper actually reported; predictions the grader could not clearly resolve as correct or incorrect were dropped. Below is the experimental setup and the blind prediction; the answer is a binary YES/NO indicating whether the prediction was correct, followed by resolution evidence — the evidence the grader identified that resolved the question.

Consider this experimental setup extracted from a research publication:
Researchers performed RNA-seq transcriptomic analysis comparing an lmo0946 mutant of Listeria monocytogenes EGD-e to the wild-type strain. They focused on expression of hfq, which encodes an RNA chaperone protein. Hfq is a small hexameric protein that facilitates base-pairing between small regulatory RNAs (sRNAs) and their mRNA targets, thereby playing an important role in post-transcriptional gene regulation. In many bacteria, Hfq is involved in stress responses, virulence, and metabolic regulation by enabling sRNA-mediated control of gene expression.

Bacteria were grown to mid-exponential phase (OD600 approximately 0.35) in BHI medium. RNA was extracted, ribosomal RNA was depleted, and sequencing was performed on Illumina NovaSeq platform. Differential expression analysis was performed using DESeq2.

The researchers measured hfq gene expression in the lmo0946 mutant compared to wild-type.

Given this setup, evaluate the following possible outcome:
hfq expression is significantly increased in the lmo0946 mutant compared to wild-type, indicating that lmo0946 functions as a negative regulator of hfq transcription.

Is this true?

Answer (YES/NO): YES